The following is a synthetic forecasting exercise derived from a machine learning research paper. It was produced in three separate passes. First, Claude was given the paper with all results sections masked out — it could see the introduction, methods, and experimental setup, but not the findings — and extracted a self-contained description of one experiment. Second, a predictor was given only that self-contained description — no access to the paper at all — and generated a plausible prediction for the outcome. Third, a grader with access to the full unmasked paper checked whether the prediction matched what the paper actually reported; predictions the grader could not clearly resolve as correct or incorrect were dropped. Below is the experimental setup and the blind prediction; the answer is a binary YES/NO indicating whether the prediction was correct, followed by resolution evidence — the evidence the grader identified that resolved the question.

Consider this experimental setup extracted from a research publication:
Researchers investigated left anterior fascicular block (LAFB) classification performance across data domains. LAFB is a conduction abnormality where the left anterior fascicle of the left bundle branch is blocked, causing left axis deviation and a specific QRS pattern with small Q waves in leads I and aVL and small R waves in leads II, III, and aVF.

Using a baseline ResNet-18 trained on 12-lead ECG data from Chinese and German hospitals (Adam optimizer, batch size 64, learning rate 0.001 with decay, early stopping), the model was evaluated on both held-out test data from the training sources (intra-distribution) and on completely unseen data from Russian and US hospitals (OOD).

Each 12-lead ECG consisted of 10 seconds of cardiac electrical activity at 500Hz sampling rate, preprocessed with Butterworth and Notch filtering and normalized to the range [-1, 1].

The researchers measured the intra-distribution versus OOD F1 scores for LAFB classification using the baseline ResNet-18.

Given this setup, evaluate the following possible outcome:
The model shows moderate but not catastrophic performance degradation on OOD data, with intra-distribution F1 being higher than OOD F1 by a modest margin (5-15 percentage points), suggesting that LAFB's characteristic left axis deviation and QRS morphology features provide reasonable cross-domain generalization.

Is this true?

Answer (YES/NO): NO